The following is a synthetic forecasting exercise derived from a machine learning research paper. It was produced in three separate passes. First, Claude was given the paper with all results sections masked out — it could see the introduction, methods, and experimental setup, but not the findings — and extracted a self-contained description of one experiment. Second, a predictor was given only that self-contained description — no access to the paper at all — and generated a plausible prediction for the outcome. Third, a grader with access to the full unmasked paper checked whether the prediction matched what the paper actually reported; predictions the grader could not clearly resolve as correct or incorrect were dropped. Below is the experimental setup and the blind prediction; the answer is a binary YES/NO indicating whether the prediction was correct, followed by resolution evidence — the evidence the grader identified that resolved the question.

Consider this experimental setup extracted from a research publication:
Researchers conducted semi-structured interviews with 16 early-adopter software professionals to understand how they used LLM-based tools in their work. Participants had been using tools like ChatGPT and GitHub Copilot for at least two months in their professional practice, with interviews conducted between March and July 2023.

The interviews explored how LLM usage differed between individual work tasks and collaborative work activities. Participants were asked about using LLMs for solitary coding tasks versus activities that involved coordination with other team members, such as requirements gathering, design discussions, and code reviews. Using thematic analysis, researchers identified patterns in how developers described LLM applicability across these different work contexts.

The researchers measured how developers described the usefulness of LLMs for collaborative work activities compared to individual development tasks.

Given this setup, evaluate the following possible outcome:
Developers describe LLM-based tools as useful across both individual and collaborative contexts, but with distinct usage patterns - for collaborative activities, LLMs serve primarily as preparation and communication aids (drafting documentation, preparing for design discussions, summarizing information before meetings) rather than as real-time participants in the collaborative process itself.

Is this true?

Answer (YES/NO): NO